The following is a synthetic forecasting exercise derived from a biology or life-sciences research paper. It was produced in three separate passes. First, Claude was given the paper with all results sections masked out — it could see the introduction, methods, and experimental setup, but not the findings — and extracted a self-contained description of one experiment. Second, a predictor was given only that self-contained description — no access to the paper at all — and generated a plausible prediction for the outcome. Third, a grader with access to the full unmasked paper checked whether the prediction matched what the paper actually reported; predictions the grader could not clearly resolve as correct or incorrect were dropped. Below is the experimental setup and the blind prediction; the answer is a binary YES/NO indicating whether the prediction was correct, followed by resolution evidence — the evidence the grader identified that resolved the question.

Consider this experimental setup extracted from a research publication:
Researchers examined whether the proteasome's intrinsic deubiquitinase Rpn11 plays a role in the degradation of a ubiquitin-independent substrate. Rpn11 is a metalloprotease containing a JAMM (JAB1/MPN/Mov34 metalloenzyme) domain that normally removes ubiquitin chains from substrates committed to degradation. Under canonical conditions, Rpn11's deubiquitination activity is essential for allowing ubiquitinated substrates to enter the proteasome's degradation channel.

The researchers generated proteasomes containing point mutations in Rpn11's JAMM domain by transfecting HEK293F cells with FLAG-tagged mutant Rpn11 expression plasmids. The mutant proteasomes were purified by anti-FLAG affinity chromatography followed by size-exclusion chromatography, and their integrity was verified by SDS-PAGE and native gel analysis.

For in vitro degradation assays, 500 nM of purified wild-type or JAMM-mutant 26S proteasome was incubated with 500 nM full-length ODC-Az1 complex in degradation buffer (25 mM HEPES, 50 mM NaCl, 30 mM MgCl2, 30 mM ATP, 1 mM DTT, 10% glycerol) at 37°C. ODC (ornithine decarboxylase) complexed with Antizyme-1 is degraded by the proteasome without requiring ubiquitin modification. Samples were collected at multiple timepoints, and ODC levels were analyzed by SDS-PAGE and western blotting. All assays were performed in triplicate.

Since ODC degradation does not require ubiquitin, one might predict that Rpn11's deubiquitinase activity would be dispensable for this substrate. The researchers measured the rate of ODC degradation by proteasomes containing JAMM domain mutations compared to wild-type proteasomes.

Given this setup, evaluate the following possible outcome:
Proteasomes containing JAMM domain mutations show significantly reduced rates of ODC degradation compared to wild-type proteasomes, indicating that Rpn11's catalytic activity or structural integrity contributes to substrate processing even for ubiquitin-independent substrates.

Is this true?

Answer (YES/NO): YES